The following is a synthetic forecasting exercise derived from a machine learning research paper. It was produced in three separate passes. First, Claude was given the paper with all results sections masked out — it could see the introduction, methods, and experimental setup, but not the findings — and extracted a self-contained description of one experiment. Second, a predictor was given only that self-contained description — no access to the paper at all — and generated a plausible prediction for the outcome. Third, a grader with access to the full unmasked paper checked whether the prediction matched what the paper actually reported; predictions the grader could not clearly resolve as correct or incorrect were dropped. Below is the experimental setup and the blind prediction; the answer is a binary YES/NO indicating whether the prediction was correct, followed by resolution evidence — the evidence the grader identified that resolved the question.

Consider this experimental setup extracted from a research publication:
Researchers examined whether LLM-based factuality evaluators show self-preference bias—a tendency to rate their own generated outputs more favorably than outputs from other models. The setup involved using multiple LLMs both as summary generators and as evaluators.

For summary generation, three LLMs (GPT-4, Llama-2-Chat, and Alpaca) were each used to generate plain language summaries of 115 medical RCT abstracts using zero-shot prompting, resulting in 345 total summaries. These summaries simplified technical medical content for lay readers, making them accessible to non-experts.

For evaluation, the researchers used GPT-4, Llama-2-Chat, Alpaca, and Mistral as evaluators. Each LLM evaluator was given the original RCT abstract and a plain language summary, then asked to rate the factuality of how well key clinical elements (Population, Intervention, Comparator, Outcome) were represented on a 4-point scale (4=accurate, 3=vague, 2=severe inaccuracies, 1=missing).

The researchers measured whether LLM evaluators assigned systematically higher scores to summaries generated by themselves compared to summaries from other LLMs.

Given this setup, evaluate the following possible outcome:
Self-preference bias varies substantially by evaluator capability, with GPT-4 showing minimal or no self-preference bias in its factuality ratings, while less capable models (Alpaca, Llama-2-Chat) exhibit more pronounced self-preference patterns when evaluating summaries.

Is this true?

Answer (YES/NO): NO